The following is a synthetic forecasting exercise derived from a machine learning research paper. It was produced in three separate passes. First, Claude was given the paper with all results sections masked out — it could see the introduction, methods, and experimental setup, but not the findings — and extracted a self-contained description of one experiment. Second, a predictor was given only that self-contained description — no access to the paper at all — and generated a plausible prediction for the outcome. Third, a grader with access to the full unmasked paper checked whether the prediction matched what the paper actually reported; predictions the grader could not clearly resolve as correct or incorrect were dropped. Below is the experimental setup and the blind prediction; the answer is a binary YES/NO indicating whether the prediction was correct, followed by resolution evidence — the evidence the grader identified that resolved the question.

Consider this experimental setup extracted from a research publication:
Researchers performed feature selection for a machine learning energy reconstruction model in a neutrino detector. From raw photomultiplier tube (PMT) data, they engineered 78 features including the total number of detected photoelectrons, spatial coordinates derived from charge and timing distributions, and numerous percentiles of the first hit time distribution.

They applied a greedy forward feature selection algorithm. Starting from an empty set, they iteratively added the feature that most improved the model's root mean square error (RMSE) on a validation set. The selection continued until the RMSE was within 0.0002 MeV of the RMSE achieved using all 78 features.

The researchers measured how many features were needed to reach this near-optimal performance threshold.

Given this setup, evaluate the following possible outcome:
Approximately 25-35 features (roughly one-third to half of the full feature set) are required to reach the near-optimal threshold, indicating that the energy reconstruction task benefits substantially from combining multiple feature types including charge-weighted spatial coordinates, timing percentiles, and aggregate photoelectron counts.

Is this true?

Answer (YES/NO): NO